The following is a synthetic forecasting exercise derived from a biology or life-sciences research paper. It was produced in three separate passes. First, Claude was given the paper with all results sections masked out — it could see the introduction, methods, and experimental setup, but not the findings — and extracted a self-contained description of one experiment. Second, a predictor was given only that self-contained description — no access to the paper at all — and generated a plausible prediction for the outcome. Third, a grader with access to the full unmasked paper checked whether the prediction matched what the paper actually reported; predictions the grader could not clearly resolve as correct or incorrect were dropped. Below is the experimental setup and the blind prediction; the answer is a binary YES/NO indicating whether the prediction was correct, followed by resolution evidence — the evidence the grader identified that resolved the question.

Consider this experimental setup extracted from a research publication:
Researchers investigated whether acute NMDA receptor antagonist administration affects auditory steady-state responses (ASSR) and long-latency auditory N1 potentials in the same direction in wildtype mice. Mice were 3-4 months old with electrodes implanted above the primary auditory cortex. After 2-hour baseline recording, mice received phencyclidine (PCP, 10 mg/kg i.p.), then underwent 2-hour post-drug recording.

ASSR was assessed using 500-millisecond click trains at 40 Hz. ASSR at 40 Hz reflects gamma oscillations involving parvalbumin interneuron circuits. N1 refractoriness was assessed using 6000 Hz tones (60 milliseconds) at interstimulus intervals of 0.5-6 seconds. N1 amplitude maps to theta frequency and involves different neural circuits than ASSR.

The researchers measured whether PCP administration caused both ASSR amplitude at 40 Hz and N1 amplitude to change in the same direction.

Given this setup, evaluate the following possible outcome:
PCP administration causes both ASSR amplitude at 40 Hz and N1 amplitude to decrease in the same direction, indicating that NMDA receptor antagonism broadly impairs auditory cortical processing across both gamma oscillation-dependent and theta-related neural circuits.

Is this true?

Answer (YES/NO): NO